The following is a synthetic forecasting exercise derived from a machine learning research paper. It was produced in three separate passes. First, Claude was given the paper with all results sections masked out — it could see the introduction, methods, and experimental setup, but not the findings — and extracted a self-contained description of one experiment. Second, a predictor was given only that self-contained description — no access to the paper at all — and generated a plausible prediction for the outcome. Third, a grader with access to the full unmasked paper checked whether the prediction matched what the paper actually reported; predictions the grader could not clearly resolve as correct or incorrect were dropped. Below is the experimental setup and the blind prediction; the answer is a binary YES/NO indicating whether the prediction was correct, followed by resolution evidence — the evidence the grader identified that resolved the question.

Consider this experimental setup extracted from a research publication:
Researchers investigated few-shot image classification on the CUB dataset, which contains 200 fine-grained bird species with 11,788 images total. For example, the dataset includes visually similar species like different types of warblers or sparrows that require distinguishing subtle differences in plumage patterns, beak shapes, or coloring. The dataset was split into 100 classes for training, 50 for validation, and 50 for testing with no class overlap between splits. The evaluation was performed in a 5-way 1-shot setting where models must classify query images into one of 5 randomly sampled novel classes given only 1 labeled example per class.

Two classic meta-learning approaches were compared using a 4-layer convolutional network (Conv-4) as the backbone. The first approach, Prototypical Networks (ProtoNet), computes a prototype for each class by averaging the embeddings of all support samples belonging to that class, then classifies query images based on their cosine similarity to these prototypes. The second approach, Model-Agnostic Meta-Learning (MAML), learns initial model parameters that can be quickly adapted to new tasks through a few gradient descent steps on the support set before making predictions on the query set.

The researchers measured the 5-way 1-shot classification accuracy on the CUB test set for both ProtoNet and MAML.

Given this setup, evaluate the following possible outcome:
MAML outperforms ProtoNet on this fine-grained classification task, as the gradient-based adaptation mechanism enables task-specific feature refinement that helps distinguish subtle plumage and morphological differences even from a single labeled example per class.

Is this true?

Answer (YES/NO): YES